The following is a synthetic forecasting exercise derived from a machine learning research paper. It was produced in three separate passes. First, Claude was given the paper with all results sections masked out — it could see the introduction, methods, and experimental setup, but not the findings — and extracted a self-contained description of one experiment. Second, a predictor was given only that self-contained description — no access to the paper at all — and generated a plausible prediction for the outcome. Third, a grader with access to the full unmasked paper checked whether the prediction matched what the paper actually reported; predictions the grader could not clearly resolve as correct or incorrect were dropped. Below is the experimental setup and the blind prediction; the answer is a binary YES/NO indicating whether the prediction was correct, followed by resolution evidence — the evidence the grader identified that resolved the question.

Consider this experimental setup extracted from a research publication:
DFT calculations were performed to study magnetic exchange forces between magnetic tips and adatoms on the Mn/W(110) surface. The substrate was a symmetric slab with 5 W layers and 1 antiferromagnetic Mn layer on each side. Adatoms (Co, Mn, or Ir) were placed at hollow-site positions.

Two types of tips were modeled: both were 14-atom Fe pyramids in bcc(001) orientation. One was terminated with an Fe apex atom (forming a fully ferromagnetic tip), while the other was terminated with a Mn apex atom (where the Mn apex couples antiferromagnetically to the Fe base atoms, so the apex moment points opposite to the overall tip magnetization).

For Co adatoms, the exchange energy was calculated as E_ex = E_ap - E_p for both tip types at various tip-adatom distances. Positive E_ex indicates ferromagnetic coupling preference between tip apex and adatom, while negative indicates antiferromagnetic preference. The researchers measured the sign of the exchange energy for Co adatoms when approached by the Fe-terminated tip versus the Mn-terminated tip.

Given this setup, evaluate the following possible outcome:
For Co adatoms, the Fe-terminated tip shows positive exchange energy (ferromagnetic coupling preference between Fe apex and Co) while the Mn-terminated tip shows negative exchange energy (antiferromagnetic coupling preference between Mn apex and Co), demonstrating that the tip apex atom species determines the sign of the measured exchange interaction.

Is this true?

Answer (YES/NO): NO